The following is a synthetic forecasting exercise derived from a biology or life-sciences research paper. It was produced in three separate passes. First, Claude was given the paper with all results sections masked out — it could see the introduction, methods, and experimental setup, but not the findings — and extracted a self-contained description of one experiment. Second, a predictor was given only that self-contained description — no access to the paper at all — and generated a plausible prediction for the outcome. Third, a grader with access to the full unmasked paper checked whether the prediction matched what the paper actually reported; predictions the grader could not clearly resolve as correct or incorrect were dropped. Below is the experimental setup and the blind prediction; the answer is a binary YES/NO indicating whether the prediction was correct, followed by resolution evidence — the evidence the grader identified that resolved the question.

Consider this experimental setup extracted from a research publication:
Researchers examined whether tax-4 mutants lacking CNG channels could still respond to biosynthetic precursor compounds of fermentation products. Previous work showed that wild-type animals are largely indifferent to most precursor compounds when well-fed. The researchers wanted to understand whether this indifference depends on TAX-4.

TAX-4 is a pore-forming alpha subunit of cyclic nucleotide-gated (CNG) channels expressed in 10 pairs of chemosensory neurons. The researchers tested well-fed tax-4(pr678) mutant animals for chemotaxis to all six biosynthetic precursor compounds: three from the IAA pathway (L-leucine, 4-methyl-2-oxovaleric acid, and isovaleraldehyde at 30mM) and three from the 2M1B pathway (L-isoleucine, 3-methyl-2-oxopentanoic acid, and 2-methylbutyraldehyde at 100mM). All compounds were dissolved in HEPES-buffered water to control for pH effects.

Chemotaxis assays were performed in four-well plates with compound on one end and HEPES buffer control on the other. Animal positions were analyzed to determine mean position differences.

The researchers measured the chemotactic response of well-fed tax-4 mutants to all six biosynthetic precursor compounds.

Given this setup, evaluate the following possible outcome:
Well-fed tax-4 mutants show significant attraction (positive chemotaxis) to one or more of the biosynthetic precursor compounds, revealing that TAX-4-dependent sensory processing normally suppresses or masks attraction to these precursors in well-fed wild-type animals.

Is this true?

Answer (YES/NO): NO